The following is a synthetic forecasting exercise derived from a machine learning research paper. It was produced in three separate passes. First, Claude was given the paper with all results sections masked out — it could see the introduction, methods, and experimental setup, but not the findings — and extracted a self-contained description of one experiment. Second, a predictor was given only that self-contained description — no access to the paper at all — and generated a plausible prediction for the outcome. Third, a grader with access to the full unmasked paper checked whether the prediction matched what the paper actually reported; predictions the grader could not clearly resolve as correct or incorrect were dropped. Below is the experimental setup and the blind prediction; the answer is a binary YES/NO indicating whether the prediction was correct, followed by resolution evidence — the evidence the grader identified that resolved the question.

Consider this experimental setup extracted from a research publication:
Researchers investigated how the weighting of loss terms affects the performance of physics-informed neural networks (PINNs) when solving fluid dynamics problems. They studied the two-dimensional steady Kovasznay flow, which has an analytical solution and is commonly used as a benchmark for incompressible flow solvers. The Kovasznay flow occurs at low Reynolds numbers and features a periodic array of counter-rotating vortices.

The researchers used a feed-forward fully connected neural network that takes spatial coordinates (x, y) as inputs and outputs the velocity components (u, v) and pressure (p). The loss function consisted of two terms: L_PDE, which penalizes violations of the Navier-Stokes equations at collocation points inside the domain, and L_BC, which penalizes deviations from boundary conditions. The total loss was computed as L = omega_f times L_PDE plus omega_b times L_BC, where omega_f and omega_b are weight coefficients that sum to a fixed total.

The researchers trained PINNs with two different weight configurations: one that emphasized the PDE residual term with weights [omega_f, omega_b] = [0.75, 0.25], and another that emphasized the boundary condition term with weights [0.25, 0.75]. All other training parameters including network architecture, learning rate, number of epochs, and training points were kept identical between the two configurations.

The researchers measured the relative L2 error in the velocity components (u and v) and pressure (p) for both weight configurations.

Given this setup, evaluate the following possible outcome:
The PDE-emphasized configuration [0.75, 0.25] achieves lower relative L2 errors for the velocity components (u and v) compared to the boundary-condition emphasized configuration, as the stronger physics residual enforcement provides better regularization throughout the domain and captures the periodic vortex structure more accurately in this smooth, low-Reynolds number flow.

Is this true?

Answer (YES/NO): NO